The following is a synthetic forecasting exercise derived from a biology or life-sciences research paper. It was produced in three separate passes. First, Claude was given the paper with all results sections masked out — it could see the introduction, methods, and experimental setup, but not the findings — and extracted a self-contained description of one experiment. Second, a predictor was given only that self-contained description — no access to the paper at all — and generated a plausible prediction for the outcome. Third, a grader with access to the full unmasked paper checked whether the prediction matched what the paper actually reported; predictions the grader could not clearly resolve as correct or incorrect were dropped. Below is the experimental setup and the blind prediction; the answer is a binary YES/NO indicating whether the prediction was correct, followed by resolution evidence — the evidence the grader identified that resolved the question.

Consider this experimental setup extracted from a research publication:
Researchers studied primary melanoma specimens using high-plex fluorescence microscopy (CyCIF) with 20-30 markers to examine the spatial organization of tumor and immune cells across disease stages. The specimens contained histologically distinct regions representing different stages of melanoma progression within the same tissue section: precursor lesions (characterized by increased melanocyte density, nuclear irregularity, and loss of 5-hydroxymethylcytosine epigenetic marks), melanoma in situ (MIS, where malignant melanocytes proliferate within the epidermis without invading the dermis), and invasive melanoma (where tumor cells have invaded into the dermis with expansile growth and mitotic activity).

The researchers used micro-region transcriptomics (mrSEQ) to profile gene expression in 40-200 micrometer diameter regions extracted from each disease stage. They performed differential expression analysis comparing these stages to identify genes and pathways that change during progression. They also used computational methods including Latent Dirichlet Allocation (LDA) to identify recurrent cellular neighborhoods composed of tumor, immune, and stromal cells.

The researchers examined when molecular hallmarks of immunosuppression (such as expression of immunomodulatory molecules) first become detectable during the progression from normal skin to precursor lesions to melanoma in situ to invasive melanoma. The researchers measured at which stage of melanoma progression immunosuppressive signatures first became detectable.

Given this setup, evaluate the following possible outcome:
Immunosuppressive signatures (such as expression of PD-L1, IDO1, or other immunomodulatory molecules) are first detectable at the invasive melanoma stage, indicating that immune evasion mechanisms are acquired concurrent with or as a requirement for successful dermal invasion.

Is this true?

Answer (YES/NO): NO